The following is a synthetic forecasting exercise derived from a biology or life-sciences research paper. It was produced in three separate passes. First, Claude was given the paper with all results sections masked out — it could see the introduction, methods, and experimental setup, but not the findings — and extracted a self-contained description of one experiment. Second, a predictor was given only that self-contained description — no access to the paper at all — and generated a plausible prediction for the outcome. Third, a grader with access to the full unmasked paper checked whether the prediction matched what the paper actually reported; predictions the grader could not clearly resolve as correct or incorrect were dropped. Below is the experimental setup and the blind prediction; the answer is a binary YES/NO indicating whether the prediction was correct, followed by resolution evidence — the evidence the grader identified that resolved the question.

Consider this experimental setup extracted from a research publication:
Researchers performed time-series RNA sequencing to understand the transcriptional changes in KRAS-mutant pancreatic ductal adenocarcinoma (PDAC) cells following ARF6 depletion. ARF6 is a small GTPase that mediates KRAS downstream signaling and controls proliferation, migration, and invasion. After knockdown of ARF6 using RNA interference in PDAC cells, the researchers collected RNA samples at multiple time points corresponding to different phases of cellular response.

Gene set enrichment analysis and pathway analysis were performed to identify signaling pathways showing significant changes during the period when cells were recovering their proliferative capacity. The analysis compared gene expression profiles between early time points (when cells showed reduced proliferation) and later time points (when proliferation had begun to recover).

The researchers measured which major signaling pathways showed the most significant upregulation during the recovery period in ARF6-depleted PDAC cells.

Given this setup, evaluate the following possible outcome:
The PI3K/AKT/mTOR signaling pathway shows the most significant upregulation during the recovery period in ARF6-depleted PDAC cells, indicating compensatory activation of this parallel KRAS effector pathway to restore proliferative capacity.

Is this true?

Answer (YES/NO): NO